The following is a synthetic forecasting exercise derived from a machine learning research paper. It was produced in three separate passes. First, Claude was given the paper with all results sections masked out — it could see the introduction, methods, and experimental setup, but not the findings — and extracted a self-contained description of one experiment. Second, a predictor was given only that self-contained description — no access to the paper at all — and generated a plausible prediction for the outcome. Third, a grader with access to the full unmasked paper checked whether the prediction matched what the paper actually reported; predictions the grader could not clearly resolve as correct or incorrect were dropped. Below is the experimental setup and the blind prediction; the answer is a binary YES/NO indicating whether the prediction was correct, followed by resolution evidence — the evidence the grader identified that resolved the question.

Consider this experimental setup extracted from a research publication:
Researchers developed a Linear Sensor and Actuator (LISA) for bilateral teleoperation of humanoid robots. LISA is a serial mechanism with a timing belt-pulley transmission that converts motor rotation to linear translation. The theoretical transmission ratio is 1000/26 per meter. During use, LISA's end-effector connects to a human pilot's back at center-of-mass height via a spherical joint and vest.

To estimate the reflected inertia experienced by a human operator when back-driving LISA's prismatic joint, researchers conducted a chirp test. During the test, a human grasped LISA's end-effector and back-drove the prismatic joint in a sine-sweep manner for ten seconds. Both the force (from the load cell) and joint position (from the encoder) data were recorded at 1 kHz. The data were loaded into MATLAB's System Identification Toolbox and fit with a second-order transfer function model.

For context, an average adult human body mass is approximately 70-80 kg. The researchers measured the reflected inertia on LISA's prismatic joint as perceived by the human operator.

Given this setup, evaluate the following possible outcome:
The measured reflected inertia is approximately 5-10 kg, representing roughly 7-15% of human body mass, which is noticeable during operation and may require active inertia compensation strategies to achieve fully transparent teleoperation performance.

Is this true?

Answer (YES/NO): NO